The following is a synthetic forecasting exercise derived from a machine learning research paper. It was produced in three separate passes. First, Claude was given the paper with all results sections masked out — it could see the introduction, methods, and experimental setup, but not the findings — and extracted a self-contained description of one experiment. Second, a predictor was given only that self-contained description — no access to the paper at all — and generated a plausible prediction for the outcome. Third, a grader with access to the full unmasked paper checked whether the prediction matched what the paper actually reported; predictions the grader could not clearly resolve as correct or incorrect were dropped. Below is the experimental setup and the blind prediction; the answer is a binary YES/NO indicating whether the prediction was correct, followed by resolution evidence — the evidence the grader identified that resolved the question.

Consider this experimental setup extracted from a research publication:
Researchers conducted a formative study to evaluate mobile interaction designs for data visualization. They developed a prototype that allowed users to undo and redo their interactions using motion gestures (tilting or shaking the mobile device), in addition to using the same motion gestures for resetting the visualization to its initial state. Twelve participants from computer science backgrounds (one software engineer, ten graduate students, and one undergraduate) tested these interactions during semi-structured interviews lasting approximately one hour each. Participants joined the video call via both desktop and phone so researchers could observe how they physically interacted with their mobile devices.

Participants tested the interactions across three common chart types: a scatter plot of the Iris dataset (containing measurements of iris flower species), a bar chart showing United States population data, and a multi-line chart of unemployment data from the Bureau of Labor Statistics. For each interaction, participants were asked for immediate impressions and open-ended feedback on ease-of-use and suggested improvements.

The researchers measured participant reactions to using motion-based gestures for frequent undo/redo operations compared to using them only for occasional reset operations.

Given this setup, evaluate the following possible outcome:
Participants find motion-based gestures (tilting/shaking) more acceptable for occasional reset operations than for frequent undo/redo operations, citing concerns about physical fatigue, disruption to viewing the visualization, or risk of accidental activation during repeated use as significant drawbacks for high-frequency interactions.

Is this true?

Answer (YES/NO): YES